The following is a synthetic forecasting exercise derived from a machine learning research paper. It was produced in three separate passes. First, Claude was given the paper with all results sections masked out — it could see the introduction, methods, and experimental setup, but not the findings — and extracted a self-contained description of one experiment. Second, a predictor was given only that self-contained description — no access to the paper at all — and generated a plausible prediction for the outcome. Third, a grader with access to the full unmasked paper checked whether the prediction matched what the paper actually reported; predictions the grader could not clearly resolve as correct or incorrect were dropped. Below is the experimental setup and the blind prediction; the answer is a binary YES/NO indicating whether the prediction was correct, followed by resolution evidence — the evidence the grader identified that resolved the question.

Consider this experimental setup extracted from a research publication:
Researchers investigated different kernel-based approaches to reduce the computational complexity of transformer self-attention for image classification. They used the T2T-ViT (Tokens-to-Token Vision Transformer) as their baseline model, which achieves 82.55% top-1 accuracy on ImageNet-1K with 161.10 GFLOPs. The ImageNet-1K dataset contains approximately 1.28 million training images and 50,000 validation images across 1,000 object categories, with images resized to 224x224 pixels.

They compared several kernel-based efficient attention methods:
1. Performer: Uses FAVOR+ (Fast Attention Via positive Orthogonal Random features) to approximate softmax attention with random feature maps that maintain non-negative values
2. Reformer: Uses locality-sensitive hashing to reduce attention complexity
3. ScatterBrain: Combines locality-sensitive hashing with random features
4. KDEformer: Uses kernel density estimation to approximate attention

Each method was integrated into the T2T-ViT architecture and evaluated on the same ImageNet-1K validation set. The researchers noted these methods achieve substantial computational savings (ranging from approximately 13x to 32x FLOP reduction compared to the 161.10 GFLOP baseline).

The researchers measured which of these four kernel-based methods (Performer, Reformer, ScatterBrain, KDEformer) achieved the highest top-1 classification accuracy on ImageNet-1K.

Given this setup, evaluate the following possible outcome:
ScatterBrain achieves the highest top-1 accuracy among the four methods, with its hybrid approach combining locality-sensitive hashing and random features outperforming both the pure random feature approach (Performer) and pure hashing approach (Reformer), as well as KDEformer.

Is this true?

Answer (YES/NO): NO